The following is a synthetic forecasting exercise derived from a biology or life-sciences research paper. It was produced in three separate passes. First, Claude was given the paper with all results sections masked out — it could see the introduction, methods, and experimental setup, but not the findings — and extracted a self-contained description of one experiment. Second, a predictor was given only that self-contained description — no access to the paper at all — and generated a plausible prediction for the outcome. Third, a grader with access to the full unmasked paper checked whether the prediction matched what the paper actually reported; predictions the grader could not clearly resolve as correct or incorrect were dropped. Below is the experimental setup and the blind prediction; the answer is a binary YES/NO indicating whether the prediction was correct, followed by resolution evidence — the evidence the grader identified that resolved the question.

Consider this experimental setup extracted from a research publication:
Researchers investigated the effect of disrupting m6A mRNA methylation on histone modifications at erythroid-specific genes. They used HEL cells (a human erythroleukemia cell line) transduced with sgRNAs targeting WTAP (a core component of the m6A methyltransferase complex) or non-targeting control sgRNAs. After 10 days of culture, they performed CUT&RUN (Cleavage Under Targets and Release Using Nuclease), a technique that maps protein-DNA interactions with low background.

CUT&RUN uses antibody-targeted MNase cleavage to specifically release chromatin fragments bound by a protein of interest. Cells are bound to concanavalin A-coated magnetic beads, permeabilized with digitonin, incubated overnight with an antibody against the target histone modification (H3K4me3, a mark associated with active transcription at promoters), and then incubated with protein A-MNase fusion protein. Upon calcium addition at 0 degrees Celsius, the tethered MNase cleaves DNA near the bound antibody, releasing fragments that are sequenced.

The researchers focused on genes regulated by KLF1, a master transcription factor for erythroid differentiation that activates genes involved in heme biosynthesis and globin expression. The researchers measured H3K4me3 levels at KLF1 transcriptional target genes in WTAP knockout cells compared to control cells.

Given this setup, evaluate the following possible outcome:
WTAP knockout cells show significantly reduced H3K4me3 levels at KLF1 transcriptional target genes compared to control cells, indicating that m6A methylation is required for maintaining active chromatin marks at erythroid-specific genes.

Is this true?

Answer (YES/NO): YES